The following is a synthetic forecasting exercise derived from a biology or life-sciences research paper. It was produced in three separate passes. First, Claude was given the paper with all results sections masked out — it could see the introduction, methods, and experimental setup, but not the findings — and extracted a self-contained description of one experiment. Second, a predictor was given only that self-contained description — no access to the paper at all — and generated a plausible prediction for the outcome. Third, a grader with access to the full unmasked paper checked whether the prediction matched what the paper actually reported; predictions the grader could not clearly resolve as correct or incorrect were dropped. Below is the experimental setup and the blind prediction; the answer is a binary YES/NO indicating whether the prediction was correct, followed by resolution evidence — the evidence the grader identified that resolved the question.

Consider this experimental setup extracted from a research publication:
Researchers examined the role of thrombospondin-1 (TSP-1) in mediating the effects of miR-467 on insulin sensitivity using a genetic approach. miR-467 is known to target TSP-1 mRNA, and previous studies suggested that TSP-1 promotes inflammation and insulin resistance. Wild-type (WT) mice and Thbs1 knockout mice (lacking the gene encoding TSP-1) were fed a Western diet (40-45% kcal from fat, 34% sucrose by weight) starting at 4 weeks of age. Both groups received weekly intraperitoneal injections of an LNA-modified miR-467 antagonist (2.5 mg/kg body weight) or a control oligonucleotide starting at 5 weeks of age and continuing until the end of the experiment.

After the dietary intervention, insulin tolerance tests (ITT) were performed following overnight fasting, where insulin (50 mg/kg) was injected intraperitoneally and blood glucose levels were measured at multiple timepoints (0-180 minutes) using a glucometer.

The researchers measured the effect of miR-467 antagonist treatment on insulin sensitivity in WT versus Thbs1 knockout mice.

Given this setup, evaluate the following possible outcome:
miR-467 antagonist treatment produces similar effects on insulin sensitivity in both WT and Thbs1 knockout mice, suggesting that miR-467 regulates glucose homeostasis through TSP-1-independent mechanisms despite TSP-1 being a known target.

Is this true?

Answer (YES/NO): NO